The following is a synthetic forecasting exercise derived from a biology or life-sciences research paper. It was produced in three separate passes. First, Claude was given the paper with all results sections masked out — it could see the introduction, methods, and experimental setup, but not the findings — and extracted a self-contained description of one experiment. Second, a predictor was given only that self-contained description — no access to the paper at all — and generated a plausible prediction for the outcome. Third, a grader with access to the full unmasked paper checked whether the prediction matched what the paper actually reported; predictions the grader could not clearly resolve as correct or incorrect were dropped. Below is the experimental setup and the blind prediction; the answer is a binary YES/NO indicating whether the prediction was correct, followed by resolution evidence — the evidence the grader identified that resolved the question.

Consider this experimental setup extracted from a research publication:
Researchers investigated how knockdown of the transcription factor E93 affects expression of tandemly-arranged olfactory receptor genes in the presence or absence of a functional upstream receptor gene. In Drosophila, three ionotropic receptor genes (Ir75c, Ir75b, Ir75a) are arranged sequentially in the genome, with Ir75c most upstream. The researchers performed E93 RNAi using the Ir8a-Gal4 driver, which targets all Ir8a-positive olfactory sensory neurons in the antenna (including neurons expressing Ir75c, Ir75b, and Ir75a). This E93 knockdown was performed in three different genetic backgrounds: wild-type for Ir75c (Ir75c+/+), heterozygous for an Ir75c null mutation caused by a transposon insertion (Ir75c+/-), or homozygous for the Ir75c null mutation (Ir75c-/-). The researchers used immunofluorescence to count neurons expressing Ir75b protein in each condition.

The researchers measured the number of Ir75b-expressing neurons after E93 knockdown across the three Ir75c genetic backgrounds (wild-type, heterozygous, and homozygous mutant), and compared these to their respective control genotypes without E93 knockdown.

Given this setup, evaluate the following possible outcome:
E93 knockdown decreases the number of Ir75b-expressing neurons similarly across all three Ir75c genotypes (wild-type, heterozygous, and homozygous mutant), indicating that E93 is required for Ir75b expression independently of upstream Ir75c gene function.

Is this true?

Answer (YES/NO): NO